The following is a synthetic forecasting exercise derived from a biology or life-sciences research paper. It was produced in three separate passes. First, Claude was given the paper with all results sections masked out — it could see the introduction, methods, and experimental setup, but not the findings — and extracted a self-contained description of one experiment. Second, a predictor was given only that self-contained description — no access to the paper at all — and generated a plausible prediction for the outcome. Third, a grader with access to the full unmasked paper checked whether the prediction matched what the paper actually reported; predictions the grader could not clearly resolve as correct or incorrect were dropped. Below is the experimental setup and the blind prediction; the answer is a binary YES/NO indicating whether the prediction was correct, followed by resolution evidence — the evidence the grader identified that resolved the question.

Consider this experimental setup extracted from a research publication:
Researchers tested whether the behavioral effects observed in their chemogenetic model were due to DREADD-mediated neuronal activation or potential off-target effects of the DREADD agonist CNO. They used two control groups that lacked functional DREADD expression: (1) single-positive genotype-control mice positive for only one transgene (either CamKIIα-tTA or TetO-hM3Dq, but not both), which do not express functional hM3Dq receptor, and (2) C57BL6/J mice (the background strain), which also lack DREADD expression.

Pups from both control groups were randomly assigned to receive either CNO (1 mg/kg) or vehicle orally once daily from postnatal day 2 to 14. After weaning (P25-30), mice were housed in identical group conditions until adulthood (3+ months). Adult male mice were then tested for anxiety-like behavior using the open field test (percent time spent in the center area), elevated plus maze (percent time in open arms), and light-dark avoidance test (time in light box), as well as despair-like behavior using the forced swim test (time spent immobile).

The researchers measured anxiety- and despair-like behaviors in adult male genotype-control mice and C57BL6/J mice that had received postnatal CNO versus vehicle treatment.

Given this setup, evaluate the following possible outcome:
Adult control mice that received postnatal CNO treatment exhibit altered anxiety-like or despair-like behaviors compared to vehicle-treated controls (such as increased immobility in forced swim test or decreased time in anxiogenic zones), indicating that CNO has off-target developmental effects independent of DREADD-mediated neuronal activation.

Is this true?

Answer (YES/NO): NO